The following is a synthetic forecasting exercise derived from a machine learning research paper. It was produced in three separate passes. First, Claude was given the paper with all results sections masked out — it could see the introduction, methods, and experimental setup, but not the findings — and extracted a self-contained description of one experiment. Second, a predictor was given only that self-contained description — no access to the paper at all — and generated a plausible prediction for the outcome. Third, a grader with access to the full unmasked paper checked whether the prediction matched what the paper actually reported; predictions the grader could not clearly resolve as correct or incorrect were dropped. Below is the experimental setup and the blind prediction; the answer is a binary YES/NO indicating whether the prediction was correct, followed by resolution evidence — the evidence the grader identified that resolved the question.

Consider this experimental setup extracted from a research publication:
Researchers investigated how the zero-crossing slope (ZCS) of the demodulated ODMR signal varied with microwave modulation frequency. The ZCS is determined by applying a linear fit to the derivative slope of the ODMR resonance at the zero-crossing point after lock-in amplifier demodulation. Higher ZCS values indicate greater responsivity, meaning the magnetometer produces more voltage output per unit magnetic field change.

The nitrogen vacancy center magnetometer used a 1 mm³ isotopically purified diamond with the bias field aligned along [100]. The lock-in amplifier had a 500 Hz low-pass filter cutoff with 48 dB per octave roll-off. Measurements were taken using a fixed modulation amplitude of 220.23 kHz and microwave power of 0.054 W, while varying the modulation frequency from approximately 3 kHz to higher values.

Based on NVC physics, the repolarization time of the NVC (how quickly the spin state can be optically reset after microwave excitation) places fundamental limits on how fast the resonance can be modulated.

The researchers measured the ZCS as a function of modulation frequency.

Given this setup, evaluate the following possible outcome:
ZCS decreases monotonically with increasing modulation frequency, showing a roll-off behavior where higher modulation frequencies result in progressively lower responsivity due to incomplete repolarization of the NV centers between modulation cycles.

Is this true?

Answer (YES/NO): YES